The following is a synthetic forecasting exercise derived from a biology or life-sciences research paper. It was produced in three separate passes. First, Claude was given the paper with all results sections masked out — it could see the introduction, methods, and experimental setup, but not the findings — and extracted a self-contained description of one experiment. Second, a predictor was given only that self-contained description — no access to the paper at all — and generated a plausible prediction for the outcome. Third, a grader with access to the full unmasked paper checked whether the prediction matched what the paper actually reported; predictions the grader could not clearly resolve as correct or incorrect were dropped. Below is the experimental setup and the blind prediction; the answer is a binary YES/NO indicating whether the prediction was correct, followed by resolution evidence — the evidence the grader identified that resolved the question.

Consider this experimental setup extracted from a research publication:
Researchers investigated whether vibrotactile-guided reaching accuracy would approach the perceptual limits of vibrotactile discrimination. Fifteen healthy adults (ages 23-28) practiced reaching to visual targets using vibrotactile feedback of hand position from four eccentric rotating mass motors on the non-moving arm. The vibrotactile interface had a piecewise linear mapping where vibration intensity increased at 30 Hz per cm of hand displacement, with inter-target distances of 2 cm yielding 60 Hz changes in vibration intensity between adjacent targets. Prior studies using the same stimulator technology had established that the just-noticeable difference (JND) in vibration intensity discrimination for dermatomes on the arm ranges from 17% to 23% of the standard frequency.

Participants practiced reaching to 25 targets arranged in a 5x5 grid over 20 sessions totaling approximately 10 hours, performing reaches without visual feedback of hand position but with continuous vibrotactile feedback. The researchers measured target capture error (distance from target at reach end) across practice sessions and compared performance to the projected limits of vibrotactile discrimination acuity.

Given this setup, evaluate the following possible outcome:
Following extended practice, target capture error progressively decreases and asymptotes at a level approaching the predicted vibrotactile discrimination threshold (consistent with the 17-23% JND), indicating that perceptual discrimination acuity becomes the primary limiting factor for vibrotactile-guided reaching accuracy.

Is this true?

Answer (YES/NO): YES